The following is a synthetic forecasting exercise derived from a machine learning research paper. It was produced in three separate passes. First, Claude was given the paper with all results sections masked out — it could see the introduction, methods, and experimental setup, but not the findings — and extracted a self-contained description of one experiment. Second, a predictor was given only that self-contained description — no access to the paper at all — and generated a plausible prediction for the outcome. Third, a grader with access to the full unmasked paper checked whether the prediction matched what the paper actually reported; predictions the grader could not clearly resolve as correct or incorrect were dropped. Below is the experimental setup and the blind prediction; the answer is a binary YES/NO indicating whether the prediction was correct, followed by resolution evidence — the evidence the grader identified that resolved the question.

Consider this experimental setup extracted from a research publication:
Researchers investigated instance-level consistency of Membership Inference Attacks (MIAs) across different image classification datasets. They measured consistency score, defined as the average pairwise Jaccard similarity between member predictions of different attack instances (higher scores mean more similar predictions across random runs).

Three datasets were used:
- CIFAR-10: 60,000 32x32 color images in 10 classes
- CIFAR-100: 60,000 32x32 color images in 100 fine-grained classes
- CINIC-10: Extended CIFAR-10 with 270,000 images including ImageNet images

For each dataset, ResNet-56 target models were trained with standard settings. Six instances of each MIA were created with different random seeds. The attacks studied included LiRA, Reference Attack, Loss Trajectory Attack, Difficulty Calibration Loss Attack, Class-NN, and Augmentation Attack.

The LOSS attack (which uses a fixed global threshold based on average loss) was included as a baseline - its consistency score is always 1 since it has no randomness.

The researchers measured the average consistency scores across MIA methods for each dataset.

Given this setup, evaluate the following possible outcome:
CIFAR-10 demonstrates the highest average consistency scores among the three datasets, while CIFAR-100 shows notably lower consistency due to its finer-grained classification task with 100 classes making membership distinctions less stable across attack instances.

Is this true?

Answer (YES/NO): NO